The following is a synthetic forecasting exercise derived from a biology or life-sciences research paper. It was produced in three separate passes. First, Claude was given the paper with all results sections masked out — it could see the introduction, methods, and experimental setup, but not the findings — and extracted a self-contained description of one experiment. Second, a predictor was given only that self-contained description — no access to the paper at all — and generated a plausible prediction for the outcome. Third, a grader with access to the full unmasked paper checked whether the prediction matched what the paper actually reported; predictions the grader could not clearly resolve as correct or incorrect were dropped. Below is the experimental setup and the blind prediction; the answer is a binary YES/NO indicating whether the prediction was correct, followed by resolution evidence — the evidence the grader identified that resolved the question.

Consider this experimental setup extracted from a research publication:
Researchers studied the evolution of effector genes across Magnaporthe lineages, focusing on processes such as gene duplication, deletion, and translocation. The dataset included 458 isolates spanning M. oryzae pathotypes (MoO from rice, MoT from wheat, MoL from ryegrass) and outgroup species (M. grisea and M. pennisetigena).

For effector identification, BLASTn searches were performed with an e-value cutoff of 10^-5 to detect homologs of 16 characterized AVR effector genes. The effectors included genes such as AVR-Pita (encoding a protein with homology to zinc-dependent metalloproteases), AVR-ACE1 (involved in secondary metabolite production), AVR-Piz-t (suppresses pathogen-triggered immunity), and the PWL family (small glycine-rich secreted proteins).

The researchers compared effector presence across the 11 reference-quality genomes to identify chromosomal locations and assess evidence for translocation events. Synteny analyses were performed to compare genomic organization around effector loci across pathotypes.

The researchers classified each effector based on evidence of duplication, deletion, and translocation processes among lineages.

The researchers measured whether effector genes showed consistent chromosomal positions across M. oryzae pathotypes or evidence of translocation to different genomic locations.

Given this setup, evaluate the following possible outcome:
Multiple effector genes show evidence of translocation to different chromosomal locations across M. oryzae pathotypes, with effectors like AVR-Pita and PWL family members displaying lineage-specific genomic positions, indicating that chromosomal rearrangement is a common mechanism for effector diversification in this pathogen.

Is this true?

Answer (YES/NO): NO